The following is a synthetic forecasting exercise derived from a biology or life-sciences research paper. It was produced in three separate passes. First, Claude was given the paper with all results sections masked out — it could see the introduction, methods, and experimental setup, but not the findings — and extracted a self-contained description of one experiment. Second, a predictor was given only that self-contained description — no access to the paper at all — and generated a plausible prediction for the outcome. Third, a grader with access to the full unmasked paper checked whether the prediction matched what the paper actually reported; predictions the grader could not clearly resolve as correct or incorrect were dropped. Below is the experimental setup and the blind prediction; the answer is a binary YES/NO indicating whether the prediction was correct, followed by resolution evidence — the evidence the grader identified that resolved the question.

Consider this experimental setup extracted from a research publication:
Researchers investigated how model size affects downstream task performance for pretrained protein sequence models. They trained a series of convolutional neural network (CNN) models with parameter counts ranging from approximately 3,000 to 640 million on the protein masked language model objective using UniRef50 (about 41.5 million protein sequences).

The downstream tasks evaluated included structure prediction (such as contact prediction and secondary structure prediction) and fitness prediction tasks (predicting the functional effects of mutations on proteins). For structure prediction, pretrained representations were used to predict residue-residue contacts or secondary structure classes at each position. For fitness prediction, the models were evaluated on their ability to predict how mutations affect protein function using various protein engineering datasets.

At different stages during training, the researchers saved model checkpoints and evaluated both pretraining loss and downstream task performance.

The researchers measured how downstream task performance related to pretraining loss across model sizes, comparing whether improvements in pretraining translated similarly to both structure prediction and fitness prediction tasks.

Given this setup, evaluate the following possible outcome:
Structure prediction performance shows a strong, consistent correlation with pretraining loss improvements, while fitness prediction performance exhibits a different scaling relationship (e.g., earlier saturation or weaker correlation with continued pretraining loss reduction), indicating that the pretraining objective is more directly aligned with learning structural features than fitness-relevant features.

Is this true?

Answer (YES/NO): YES